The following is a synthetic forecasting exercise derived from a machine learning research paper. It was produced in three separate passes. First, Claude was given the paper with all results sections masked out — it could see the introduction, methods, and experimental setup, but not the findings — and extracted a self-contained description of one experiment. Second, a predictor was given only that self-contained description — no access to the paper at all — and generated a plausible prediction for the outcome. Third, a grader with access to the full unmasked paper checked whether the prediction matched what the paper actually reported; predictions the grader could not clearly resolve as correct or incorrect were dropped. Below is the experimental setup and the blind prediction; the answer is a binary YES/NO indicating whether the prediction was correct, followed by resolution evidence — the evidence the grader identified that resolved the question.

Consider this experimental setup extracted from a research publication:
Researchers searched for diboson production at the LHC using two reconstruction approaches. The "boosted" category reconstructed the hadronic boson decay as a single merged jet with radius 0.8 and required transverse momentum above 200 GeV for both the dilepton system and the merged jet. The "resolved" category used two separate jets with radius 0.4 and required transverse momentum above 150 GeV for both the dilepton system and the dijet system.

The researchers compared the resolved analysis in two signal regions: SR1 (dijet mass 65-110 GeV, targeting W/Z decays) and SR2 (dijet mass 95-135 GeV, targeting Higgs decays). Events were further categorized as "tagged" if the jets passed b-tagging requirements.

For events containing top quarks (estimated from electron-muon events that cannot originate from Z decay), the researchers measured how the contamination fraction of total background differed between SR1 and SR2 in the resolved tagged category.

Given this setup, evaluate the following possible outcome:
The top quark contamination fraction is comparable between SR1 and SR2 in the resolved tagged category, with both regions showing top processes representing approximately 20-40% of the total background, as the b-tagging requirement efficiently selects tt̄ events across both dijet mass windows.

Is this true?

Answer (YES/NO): NO